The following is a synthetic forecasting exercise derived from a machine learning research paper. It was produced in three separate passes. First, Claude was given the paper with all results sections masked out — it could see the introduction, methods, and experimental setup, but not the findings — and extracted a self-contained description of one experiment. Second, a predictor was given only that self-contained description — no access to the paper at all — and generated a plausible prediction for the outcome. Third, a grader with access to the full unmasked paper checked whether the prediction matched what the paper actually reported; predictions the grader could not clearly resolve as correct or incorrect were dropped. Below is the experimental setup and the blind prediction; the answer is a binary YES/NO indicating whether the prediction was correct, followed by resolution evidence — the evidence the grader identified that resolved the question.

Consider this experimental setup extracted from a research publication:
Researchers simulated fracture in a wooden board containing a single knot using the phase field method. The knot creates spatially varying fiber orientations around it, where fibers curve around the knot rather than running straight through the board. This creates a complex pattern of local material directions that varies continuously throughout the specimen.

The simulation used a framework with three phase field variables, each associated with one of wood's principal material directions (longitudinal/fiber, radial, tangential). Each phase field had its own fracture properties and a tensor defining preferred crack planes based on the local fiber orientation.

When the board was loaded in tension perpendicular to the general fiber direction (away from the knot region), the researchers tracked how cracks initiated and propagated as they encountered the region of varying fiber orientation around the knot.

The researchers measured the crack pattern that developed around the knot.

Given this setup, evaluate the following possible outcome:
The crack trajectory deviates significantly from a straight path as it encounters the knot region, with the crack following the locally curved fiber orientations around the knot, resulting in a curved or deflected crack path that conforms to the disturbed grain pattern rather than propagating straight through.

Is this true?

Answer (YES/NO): YES